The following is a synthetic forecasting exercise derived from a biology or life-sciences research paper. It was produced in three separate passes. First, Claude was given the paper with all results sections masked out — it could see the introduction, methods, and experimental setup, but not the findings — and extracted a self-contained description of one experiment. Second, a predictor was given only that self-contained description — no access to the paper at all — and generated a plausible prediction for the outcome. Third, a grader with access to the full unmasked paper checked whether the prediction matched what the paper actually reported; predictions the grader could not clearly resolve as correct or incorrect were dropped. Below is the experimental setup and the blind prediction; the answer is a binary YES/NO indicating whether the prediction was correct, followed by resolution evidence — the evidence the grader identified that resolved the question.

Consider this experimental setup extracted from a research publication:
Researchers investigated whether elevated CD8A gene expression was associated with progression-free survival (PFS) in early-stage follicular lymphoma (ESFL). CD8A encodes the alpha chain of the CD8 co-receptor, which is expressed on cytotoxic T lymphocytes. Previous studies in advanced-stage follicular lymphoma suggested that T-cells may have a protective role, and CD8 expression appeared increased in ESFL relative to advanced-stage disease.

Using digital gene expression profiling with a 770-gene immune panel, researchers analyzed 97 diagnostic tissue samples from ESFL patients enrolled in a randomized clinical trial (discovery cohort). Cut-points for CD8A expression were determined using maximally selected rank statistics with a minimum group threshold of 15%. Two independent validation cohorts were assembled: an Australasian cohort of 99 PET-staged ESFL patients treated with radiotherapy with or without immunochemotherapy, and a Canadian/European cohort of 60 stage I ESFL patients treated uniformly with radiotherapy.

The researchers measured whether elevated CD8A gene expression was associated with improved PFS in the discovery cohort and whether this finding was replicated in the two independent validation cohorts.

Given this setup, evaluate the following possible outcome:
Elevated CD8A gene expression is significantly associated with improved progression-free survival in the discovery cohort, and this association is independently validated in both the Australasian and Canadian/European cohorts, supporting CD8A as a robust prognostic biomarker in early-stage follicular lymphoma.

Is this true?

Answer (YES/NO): YES